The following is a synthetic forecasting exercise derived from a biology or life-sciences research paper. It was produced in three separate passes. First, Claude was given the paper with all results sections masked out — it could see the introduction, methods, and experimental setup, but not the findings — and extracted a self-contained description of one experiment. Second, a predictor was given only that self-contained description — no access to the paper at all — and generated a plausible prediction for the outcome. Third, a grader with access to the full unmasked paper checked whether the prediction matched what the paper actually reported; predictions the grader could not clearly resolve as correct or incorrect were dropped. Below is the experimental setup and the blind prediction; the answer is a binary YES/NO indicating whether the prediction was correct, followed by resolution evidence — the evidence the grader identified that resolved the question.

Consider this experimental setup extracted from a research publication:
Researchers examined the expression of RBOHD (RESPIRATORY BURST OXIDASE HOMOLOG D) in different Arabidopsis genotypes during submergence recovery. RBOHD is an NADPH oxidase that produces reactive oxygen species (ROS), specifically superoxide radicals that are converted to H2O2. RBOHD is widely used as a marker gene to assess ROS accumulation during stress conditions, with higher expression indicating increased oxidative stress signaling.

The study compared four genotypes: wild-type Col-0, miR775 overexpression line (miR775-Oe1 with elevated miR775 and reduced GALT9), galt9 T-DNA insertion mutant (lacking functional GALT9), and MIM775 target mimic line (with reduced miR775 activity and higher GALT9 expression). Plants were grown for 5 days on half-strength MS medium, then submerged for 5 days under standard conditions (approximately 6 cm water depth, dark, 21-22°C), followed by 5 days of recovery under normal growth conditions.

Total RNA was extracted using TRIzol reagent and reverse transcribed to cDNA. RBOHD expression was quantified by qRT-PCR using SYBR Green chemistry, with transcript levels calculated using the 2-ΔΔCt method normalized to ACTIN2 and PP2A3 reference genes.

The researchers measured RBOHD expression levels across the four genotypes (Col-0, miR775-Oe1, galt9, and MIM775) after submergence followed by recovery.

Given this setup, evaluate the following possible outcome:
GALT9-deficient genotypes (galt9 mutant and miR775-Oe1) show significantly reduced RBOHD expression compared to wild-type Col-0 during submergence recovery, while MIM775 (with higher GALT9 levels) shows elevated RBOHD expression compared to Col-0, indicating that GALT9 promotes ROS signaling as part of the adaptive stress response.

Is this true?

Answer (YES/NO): NO